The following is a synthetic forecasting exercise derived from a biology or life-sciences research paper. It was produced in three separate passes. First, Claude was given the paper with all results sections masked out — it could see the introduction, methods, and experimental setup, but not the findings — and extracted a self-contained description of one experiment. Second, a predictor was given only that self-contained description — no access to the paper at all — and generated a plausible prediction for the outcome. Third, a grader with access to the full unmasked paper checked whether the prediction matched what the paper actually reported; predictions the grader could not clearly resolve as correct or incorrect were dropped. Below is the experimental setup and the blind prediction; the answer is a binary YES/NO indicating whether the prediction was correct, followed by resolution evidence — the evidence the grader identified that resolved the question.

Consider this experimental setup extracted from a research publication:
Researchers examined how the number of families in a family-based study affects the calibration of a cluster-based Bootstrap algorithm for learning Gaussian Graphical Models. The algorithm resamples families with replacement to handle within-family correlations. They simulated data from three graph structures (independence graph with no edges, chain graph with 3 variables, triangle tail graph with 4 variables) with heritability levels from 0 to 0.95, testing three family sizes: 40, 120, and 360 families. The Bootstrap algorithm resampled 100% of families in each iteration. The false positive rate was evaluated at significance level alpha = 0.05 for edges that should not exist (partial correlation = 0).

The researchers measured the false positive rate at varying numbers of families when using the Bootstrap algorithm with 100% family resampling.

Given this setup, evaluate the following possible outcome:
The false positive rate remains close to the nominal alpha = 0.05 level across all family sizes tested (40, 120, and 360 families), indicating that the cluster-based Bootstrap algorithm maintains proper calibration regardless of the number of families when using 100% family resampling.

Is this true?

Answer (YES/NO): NO